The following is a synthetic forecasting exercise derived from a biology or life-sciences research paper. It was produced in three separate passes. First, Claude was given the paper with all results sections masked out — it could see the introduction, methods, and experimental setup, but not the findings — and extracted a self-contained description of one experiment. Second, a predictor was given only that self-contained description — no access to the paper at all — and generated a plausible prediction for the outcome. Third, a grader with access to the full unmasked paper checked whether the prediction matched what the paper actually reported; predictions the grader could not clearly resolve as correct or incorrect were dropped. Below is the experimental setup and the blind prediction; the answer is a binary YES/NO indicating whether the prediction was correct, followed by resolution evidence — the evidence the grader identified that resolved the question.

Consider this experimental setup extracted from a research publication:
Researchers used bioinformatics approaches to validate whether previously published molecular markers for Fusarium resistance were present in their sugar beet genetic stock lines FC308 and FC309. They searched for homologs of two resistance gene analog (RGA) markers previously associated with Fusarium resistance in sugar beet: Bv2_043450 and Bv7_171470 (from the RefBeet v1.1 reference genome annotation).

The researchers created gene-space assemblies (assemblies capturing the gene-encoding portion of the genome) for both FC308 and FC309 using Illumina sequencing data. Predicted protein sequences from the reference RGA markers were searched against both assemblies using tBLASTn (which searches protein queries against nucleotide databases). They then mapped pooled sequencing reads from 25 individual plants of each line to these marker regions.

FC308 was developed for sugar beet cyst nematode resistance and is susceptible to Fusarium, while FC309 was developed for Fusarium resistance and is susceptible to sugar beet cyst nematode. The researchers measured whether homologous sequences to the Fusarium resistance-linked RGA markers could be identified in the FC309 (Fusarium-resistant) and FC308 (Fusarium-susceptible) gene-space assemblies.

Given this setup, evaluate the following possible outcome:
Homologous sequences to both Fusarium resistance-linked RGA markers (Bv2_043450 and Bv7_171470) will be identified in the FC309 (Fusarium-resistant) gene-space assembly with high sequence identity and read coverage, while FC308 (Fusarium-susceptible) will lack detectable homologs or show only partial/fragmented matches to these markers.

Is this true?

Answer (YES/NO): NO